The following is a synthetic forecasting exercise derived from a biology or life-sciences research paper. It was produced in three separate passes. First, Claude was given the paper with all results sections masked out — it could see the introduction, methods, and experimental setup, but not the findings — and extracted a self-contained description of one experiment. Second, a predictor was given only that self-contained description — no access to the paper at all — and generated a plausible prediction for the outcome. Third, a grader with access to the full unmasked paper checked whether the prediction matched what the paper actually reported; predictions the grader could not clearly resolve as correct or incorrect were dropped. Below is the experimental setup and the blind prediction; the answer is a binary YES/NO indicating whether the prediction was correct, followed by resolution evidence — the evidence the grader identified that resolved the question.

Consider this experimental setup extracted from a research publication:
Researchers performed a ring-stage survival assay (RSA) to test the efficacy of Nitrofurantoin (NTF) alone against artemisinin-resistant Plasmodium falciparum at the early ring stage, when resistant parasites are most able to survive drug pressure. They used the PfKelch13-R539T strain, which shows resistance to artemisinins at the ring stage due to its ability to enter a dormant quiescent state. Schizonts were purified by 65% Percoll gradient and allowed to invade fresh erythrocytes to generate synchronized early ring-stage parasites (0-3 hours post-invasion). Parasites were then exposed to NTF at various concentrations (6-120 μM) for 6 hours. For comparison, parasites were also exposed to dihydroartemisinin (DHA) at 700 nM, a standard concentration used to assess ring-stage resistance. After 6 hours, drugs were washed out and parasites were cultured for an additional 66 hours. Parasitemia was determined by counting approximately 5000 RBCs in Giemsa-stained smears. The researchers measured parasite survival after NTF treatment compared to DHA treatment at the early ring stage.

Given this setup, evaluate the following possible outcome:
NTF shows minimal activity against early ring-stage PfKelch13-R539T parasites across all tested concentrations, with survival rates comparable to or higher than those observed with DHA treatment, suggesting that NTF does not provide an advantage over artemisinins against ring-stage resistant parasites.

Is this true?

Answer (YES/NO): NO